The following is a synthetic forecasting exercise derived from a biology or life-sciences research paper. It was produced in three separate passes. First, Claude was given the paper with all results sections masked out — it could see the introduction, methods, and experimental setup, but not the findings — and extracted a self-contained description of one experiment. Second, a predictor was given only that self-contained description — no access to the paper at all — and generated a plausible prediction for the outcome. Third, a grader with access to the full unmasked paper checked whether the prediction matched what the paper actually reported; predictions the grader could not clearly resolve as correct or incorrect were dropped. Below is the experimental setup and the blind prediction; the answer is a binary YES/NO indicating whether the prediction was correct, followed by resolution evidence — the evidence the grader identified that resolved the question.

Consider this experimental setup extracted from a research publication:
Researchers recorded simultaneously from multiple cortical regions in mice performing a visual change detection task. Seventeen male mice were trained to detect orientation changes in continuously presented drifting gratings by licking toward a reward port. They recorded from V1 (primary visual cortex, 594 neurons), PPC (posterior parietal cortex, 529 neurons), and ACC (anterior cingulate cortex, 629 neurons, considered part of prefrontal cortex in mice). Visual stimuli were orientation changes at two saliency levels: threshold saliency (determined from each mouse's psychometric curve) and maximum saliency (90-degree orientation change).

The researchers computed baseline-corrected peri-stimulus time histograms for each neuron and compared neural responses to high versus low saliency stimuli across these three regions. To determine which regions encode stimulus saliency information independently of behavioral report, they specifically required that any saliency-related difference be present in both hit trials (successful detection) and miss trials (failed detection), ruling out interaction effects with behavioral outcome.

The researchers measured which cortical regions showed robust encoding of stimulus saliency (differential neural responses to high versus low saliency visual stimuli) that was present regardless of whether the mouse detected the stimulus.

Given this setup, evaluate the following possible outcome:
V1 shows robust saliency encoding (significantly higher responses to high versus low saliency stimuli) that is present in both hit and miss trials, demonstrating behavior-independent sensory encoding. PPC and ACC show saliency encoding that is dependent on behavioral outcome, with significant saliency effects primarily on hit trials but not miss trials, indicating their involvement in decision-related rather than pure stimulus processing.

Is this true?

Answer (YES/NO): NO